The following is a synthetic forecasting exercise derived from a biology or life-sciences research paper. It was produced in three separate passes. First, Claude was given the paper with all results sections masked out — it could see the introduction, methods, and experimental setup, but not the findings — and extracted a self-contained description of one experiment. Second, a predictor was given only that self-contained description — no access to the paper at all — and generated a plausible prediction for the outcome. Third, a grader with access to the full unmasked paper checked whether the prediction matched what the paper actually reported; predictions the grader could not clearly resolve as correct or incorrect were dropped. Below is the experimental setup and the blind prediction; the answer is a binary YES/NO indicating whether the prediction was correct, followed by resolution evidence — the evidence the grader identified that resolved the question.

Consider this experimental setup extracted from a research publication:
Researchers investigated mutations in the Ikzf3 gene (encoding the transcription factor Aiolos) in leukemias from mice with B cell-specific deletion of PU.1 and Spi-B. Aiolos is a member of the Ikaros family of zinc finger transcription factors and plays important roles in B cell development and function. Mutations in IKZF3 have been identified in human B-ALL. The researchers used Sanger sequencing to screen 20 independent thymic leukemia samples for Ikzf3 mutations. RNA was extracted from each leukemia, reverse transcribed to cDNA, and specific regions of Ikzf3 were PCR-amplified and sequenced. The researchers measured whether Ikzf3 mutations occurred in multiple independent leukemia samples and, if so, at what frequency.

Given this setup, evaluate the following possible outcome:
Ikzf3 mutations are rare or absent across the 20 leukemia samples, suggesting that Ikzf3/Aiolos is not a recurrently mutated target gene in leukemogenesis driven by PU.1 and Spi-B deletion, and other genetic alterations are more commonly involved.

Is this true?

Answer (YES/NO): YES